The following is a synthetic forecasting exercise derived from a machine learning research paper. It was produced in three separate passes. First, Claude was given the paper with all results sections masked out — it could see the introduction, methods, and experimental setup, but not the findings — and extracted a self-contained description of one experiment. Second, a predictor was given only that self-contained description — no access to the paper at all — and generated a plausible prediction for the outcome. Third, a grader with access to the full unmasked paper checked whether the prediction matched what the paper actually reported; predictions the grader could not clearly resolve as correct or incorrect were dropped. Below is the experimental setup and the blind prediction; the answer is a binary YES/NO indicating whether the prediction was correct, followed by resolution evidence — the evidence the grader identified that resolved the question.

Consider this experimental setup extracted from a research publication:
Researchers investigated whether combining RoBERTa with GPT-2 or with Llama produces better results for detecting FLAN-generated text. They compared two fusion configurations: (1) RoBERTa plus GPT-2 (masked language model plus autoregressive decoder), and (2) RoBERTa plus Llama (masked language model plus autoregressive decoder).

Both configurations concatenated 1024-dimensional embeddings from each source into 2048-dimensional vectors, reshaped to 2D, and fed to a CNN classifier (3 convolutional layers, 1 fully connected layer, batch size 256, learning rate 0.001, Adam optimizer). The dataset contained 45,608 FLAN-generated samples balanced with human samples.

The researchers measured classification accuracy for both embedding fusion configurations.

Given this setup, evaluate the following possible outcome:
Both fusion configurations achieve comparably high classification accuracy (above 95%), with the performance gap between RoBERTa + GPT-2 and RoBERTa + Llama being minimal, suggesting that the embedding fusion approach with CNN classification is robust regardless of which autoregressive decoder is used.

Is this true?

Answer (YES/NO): NO